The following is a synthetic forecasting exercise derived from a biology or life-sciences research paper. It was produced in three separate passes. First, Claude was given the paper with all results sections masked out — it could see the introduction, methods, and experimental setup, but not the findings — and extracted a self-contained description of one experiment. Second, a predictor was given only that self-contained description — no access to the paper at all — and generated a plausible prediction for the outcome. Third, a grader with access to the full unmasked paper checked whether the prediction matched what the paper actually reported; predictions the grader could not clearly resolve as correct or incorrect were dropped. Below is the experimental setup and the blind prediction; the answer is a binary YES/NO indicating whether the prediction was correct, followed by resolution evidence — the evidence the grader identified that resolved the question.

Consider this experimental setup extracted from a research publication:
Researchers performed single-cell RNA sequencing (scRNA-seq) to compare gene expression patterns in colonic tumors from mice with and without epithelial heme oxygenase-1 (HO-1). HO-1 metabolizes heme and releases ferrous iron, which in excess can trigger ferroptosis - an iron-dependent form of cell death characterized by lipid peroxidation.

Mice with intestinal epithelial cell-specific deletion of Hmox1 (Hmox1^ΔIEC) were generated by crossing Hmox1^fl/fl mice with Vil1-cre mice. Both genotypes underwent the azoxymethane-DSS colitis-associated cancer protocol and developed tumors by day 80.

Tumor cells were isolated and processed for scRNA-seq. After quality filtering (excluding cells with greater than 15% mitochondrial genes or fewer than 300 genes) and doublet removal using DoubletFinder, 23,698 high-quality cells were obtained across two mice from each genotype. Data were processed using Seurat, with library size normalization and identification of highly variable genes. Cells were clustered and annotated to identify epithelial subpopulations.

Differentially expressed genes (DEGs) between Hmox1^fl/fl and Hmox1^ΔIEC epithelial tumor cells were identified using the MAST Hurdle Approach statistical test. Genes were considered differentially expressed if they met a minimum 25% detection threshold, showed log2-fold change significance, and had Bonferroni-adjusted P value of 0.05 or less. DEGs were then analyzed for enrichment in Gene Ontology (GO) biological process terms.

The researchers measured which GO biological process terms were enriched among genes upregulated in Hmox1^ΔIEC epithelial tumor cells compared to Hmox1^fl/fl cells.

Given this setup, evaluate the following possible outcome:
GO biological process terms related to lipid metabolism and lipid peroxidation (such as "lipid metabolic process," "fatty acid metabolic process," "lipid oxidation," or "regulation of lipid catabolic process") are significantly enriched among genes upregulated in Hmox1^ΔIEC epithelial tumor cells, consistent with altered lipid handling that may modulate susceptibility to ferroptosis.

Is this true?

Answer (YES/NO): NO